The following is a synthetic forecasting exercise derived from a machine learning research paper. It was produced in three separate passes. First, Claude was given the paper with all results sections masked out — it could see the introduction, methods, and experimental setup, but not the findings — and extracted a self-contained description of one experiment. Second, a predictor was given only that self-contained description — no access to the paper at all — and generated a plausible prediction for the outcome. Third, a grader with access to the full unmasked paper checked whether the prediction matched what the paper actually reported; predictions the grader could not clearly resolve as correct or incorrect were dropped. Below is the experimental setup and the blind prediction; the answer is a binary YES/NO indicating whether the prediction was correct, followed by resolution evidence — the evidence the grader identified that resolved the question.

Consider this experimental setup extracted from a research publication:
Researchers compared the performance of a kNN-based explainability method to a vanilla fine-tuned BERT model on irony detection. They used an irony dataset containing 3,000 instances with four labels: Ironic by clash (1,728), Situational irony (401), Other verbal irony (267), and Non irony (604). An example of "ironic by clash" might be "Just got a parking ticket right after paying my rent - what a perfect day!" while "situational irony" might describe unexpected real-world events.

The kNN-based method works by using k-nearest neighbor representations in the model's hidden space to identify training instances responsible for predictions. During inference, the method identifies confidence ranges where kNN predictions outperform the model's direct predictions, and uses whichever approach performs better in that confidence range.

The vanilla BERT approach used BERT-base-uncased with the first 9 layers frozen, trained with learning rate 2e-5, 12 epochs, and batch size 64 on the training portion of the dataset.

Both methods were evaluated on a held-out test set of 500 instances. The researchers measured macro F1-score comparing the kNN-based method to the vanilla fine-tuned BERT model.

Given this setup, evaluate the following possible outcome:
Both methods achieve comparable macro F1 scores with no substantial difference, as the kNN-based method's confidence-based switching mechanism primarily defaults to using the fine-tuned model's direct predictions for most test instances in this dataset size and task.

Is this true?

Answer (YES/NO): NO